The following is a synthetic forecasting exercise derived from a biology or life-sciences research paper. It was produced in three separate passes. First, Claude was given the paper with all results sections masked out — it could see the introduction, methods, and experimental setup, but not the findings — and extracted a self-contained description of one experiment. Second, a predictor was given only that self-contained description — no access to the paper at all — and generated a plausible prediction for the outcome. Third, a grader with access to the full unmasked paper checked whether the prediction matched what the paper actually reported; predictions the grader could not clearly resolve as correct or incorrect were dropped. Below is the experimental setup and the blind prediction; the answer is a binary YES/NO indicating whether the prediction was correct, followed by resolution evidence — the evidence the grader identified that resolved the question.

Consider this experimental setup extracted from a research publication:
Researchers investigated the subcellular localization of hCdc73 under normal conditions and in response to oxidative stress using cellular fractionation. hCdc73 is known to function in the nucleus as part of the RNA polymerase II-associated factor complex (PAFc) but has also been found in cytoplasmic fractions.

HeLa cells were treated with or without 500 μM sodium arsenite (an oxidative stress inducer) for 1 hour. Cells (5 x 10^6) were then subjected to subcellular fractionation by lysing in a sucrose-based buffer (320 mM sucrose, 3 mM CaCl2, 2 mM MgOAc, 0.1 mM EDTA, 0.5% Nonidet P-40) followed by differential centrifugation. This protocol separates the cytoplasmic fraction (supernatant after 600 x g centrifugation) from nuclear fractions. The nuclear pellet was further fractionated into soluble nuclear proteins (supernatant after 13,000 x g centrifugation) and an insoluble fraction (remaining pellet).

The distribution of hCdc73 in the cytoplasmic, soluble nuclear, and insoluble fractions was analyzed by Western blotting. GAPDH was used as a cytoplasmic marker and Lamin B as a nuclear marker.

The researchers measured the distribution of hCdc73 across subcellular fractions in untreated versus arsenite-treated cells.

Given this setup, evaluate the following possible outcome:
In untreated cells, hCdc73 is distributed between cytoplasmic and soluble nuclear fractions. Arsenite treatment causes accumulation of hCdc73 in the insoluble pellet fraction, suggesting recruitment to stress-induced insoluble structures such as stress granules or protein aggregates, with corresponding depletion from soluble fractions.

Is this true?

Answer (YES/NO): NO